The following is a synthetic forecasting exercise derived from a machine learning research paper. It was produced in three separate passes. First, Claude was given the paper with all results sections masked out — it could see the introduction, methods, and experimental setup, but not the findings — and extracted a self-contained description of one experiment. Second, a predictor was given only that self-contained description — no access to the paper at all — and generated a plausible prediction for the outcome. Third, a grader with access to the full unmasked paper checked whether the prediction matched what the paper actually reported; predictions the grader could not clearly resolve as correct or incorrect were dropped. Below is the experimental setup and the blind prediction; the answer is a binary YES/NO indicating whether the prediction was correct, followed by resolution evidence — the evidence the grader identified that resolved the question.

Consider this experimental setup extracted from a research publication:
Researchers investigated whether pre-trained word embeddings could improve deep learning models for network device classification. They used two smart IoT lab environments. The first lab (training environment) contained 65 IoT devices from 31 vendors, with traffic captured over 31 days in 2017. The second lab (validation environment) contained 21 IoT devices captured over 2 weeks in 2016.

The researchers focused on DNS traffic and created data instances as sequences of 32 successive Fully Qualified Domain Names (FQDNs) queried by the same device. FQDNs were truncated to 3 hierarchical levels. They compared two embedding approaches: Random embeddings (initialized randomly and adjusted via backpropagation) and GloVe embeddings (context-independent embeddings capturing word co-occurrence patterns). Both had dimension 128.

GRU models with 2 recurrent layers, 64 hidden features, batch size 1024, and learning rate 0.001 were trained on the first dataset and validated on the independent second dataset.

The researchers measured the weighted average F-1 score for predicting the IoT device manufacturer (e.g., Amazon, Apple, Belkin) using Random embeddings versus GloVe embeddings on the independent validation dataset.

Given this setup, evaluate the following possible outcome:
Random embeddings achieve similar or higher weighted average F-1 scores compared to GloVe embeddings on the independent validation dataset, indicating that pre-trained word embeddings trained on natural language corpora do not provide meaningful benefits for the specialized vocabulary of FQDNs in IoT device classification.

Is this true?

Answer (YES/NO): NO